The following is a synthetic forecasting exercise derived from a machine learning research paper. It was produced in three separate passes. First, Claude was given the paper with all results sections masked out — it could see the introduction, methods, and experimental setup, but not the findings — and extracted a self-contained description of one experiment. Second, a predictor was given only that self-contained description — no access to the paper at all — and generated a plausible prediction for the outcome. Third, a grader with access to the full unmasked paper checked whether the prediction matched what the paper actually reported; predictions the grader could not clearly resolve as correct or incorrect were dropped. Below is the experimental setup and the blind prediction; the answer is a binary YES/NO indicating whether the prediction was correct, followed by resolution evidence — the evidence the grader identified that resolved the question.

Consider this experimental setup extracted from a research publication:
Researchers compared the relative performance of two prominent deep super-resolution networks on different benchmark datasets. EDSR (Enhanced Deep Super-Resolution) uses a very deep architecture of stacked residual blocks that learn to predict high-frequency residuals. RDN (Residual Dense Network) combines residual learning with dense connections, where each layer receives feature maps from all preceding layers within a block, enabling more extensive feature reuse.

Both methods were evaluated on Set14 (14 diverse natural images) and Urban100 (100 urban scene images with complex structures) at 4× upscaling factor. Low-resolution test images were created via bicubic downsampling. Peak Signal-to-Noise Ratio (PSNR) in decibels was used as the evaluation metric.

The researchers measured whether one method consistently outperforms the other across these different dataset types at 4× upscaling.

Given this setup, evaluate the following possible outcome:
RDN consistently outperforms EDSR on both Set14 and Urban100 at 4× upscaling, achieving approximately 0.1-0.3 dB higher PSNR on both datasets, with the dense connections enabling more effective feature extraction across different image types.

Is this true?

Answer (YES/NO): NO